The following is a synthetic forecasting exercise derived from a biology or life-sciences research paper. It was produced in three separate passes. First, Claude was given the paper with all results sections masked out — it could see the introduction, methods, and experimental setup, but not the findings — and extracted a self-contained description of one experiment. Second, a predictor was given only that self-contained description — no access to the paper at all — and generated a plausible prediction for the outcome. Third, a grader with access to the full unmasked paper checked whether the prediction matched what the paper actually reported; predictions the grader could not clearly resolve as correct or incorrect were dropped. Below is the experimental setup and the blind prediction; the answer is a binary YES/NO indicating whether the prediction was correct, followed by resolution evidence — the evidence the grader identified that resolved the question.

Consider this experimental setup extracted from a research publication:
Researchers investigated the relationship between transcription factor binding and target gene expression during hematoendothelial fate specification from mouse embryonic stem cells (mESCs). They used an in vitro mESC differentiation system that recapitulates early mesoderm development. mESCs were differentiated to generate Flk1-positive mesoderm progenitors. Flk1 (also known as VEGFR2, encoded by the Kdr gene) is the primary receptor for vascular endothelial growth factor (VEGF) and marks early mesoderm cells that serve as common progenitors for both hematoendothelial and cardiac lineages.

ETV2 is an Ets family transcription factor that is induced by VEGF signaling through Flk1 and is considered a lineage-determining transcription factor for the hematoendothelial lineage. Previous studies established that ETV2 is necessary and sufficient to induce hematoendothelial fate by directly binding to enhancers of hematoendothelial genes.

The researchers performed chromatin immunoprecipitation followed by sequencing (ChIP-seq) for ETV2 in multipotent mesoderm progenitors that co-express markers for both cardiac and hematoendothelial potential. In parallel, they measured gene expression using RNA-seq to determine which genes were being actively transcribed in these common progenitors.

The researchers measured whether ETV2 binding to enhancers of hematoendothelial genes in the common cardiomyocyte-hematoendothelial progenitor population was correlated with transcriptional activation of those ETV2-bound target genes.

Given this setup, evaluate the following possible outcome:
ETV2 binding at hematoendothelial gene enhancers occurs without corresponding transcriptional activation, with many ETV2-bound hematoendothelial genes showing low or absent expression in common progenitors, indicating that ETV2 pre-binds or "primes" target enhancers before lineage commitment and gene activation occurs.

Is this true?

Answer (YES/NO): YES